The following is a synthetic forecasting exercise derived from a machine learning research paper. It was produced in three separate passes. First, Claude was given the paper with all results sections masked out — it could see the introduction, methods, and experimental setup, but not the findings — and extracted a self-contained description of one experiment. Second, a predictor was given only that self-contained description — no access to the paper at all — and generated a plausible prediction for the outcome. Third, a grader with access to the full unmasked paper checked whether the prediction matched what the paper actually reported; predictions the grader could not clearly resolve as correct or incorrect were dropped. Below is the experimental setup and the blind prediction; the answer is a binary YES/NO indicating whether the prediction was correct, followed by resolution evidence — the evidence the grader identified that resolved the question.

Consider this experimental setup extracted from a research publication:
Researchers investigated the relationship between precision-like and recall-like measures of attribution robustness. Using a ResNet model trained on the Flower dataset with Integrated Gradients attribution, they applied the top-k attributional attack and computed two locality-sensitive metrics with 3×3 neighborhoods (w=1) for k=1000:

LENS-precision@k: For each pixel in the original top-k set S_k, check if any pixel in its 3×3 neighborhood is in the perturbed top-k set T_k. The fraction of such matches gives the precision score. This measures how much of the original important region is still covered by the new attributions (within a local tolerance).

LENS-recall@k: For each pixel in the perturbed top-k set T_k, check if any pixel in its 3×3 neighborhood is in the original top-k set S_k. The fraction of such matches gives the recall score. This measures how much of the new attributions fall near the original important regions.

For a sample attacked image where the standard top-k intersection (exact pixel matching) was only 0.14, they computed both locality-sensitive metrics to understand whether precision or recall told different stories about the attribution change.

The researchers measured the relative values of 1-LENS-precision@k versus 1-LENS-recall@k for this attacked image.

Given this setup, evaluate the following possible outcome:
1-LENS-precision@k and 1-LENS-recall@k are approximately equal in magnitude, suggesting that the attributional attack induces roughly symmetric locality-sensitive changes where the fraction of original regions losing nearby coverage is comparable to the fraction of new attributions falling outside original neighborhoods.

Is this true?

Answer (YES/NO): NO